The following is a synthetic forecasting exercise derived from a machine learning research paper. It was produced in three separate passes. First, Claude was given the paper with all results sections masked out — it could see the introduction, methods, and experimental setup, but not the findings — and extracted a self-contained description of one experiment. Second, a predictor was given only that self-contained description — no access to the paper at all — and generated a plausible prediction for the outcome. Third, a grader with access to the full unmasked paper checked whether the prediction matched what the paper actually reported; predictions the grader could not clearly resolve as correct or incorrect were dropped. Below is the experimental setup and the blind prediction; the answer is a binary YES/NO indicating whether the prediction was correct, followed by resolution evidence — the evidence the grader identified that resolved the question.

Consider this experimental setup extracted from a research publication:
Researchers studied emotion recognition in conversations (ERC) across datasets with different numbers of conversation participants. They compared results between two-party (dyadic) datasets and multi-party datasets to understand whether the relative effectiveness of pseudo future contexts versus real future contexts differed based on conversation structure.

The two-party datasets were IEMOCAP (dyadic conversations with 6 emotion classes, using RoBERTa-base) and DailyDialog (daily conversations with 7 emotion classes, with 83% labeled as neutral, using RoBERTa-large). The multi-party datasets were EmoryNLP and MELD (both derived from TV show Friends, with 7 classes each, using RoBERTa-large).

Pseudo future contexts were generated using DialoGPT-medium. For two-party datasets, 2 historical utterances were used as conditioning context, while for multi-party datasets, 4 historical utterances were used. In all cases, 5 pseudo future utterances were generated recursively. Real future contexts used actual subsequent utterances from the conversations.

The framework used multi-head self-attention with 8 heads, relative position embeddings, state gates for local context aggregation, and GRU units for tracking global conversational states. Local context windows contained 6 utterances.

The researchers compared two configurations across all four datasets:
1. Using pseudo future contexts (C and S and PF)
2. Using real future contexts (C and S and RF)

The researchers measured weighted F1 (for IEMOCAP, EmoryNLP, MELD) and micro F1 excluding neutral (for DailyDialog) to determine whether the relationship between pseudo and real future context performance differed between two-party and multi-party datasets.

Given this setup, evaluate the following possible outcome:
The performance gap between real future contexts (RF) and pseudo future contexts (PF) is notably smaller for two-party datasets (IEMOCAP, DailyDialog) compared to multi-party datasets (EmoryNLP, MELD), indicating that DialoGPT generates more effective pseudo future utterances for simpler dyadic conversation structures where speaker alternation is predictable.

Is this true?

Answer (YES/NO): NO